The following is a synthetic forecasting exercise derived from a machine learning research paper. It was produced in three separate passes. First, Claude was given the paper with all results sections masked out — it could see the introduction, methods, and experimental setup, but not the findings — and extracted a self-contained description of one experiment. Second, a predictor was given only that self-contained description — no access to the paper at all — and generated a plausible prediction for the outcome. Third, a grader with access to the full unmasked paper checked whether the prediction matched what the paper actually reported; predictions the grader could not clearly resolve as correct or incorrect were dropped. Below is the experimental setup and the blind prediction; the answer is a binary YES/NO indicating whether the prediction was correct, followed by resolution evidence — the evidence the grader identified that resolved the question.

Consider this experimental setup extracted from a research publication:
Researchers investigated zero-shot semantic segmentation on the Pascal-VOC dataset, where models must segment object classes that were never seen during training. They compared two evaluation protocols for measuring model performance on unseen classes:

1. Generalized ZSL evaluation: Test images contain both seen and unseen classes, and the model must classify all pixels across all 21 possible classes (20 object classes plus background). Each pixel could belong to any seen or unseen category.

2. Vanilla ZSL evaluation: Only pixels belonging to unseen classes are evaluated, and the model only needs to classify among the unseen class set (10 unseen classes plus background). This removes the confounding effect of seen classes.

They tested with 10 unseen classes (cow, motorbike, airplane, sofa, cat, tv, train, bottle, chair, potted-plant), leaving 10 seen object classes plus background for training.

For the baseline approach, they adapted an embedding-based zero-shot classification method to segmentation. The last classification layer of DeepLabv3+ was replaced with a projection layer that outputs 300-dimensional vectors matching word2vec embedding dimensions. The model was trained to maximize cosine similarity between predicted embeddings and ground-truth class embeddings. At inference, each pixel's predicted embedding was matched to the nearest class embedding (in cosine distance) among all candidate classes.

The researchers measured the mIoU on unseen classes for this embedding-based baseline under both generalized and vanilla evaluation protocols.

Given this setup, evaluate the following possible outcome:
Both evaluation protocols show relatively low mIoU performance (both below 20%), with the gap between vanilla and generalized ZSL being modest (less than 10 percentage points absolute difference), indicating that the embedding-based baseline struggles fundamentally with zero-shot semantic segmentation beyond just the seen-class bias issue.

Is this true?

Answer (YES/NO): NO